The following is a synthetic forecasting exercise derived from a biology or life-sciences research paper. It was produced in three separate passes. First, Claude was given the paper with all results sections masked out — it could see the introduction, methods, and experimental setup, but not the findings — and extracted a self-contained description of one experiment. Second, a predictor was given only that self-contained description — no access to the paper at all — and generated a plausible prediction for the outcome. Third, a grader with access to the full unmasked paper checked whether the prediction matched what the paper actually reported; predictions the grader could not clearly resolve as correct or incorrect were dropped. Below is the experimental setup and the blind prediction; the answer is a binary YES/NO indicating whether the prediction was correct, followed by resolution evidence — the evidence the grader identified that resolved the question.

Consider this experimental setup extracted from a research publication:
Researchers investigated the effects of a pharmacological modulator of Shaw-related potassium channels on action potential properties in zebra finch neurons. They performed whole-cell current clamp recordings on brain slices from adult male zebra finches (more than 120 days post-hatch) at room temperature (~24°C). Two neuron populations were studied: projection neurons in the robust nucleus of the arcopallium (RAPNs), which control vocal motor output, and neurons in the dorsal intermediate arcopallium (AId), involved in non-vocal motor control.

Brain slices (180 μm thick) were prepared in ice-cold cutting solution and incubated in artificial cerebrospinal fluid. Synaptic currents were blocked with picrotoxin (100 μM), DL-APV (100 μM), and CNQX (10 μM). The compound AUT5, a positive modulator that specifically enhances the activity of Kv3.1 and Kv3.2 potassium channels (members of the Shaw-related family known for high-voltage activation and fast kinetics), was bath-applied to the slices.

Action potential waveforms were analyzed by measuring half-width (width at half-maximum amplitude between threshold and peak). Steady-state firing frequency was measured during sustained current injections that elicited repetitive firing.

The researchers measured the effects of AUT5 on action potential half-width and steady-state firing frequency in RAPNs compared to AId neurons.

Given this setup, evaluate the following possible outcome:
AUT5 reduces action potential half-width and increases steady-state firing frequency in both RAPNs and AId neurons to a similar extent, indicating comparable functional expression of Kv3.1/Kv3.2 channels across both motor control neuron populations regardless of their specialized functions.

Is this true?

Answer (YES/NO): NO